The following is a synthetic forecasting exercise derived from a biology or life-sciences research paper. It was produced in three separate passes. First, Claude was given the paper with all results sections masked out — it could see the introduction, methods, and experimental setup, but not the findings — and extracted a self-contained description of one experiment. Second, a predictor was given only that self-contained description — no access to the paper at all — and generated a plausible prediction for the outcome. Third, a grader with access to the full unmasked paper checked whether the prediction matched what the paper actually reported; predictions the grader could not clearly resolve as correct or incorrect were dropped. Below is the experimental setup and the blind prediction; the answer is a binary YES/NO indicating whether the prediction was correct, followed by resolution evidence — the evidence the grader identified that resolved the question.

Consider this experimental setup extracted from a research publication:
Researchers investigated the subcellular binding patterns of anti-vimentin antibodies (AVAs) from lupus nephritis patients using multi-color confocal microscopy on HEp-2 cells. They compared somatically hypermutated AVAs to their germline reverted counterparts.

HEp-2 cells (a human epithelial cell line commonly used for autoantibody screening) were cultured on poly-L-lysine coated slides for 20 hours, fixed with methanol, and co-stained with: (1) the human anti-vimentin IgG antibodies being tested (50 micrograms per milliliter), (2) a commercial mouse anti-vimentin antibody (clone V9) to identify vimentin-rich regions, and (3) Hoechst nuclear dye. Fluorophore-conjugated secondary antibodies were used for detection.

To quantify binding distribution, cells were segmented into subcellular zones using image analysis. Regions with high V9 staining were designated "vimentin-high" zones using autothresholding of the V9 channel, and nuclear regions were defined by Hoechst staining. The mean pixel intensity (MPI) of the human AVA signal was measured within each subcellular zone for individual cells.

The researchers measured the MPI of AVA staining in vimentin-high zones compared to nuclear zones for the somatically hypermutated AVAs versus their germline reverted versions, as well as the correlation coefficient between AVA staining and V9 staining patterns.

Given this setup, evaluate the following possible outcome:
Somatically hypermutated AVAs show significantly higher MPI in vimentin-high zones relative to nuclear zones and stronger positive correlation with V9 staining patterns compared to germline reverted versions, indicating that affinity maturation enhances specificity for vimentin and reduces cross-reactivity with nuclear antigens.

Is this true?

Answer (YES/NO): YES